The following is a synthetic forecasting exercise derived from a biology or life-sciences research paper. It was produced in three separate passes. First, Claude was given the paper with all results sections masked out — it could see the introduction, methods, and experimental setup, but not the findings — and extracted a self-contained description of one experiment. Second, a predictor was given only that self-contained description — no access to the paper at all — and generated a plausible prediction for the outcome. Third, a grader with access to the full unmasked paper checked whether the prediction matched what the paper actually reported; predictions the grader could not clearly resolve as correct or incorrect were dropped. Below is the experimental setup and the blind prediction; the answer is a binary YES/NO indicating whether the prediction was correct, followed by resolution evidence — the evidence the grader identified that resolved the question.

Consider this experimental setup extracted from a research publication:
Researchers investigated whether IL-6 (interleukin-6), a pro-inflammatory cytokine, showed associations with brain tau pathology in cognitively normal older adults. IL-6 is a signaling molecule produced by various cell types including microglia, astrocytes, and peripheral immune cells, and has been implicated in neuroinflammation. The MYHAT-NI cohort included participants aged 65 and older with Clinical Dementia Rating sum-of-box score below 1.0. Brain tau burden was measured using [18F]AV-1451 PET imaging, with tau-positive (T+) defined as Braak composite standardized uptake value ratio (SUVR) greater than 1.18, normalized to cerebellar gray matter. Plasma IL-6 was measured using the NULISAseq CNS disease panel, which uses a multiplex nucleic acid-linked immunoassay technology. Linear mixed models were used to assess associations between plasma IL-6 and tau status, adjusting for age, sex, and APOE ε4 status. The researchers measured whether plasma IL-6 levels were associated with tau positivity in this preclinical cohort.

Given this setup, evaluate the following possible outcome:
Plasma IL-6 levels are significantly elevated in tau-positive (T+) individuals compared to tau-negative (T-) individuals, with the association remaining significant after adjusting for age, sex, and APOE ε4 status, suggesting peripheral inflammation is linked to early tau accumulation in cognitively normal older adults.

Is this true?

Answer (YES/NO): NO